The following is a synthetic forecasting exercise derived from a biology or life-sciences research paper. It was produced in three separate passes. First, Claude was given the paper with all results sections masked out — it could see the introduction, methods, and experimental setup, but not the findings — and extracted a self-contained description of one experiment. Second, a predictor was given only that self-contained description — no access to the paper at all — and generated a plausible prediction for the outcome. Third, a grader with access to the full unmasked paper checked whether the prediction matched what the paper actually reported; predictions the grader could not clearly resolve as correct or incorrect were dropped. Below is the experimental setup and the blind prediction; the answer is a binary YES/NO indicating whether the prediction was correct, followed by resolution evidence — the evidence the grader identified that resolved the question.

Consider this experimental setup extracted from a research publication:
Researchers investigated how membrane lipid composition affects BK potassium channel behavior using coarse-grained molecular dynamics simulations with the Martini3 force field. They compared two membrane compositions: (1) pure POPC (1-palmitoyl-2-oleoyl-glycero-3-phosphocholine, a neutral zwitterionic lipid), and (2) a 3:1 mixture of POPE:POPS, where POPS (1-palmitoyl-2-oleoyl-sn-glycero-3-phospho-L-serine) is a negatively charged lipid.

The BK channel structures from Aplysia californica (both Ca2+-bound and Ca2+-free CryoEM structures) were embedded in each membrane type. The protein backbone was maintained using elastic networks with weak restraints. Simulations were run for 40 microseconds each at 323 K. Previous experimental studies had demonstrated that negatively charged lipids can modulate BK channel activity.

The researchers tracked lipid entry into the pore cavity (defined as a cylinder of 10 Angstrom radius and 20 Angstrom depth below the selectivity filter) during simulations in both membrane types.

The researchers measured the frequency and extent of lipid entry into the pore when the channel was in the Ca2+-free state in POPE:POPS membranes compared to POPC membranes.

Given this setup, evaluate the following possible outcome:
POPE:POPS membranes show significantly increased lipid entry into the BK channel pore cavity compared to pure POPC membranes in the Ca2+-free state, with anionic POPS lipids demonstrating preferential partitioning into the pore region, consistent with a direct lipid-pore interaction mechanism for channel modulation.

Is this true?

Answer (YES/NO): NO